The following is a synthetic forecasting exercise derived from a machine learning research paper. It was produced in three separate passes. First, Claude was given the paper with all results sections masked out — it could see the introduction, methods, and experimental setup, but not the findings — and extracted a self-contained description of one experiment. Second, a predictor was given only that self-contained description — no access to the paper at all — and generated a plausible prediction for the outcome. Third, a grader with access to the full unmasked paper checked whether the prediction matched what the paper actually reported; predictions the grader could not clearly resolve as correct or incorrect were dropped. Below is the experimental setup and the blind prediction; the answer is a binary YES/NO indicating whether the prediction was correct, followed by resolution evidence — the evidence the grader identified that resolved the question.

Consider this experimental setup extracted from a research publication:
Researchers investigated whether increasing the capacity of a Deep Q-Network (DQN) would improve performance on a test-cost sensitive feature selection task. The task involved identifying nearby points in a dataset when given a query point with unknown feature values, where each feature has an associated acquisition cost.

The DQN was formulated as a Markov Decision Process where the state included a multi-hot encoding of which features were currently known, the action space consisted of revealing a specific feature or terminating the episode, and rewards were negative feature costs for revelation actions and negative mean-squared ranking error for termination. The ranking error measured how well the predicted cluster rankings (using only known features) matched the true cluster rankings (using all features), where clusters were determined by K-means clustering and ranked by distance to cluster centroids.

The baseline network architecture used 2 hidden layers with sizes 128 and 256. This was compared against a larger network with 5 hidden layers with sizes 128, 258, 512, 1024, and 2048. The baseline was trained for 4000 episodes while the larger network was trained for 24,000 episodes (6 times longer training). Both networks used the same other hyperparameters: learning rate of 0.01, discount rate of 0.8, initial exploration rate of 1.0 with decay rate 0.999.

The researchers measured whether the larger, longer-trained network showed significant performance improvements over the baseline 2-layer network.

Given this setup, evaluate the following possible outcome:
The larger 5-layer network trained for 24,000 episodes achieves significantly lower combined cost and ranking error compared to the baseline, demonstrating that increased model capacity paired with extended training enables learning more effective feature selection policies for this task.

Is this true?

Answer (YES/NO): NO